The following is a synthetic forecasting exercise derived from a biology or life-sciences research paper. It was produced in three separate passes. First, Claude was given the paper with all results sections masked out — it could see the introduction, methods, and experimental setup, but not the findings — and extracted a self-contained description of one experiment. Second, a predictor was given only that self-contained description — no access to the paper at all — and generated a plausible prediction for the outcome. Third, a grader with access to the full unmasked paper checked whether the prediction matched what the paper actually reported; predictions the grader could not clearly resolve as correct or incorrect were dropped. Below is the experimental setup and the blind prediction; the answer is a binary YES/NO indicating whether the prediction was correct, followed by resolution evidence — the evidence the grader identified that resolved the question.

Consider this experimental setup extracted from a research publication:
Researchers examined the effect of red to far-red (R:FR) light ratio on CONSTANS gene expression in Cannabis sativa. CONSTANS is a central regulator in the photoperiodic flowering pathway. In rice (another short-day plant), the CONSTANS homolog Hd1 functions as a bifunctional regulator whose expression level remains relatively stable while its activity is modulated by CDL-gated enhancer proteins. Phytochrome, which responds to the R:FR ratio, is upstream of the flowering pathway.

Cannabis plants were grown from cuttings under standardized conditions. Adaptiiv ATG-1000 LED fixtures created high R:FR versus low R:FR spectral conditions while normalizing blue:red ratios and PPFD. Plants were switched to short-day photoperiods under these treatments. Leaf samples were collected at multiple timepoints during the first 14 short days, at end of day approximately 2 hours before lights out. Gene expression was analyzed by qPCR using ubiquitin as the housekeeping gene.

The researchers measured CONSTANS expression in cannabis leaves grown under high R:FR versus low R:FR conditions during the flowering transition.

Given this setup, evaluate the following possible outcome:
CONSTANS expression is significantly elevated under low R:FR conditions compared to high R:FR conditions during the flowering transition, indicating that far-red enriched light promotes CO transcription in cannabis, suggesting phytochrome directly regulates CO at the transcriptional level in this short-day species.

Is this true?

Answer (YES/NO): NO